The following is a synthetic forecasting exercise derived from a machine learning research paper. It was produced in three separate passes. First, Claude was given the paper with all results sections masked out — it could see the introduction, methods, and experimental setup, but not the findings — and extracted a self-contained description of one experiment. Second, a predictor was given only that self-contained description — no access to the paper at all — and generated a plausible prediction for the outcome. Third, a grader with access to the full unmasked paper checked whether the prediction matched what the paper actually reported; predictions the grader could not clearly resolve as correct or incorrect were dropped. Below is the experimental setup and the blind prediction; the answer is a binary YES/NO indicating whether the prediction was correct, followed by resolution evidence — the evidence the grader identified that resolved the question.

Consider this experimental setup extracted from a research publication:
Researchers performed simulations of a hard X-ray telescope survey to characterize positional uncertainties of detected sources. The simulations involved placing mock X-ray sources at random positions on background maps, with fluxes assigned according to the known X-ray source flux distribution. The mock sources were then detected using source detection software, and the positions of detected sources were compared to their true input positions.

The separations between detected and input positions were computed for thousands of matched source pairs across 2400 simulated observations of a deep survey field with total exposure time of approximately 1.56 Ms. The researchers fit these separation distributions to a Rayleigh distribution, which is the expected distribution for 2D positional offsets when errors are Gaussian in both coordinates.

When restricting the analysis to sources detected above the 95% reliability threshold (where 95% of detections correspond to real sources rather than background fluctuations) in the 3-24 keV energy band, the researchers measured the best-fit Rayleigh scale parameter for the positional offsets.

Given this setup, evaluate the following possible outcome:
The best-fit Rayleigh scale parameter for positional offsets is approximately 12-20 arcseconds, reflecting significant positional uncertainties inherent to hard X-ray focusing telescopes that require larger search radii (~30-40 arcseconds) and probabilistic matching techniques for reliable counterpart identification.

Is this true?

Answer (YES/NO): NO